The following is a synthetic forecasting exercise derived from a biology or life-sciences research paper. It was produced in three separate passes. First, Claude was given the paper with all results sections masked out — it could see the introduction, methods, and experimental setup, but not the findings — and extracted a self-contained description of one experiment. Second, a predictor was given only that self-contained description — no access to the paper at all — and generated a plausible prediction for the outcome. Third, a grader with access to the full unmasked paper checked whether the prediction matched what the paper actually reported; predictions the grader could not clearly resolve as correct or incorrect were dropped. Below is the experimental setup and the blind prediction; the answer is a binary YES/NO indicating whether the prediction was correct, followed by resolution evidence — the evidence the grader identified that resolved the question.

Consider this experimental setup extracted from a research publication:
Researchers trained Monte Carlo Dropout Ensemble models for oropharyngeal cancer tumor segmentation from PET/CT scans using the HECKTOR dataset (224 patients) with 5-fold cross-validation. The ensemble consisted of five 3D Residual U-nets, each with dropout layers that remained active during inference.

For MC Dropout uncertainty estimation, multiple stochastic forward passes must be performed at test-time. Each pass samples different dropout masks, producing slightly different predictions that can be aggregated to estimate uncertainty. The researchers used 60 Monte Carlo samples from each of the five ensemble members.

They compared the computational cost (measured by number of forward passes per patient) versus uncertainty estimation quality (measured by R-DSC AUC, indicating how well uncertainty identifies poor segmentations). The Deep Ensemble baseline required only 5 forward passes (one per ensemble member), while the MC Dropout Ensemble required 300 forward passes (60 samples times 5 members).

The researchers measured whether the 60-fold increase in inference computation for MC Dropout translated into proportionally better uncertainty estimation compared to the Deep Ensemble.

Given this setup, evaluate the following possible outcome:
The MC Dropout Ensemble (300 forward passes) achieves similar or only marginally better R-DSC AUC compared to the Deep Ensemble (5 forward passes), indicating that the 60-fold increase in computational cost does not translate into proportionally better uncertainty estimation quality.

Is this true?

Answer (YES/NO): YES